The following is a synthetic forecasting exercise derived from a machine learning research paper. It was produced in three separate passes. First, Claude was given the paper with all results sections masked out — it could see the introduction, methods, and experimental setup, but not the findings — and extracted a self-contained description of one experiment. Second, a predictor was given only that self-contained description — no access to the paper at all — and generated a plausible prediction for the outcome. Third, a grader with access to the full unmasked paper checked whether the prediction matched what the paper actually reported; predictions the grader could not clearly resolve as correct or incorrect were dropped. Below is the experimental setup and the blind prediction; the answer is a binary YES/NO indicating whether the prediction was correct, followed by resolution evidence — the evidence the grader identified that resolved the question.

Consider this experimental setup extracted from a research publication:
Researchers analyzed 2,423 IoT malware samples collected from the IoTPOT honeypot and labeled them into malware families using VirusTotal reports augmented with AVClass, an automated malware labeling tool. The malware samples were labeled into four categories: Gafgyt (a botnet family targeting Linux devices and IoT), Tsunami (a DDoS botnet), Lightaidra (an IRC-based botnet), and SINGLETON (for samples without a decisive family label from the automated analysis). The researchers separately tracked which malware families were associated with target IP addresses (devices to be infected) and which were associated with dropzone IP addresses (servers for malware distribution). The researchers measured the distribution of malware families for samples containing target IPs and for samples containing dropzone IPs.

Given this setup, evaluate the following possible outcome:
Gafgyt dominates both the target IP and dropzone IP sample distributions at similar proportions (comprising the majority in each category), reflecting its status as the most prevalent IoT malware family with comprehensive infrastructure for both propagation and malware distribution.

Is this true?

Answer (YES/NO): YES